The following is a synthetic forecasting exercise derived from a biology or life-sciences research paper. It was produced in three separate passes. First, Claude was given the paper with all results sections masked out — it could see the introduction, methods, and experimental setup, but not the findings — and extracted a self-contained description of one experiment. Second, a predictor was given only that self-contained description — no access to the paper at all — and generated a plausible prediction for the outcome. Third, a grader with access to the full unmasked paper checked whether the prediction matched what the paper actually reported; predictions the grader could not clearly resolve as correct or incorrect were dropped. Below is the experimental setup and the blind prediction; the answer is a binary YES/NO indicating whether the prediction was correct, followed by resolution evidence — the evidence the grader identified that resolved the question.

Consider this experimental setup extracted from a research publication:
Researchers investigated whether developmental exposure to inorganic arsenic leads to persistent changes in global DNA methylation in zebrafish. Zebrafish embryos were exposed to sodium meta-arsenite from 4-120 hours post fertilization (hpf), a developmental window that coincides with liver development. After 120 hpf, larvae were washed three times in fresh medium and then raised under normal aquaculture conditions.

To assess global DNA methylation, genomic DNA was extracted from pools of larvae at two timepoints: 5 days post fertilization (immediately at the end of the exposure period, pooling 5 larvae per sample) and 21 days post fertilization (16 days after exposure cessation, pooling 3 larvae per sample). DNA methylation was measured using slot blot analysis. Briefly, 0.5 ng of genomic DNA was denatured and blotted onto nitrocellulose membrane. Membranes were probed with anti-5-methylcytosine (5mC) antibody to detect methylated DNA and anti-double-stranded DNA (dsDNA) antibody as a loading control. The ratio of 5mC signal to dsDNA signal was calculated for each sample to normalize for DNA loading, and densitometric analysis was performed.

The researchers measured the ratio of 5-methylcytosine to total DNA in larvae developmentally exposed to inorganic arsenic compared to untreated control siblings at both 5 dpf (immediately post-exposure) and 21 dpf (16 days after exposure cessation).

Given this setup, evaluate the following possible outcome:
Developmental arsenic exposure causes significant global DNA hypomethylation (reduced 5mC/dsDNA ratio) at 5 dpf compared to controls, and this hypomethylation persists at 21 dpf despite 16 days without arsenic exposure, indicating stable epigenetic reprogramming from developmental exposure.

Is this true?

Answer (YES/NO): NO